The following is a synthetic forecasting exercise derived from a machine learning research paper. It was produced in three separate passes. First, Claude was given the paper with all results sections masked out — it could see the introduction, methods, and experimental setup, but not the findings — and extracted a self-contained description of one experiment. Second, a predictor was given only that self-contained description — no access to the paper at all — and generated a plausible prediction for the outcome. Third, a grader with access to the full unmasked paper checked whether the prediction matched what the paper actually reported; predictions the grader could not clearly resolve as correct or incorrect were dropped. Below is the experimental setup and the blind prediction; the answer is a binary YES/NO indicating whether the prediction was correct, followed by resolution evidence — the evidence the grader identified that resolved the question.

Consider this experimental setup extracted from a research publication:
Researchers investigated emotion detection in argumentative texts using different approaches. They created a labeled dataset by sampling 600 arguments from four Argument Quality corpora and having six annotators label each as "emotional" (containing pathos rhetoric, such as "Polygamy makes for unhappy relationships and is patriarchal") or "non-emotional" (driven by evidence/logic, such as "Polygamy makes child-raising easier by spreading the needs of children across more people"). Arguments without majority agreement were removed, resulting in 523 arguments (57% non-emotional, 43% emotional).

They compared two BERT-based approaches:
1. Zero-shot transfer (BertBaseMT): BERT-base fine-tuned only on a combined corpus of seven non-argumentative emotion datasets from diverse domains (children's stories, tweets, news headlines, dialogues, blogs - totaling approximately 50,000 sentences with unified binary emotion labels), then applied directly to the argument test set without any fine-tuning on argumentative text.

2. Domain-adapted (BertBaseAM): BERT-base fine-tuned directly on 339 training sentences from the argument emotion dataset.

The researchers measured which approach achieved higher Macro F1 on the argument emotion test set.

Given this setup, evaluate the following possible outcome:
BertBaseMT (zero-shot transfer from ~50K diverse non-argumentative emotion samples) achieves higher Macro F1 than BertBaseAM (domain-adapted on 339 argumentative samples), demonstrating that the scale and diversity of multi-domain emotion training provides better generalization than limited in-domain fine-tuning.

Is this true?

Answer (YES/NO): NO